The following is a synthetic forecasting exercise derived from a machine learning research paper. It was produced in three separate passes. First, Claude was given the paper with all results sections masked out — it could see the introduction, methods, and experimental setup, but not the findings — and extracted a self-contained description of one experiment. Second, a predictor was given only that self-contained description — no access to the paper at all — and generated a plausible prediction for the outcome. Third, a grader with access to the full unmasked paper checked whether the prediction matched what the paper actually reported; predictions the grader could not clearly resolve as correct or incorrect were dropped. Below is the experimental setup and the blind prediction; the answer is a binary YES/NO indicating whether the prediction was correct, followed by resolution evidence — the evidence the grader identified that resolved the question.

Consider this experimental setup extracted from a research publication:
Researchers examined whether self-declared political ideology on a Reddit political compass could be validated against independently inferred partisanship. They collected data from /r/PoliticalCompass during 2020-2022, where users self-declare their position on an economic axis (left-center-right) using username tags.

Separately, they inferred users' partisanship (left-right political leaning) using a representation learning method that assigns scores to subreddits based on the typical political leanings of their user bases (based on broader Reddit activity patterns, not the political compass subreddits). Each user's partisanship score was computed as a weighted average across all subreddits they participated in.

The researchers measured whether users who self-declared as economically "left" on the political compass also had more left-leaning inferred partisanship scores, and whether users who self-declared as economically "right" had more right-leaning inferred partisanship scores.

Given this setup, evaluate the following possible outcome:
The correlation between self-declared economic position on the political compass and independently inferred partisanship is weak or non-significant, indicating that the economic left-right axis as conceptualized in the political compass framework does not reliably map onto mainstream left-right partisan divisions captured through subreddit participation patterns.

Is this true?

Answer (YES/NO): NO